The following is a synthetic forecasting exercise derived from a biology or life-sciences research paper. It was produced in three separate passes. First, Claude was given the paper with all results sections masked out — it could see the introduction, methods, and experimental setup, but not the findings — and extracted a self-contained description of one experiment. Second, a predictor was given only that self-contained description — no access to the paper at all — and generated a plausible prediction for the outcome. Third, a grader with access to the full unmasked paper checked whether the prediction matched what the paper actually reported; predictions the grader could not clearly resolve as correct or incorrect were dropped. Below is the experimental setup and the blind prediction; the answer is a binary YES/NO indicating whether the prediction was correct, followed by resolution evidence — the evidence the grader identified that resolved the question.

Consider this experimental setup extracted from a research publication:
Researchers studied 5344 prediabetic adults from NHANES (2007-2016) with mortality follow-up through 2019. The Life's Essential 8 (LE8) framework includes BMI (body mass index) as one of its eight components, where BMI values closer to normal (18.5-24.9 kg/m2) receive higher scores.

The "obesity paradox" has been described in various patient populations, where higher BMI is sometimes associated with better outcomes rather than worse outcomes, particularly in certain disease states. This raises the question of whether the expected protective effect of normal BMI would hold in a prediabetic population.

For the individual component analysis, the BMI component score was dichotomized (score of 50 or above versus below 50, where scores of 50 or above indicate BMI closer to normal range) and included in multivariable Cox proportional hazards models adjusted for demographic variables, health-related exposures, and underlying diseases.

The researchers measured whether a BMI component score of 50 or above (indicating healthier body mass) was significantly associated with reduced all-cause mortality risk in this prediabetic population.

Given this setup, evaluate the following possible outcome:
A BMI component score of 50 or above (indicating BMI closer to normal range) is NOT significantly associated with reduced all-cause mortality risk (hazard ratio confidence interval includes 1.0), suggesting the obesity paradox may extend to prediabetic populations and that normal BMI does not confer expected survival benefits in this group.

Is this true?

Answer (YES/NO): NO